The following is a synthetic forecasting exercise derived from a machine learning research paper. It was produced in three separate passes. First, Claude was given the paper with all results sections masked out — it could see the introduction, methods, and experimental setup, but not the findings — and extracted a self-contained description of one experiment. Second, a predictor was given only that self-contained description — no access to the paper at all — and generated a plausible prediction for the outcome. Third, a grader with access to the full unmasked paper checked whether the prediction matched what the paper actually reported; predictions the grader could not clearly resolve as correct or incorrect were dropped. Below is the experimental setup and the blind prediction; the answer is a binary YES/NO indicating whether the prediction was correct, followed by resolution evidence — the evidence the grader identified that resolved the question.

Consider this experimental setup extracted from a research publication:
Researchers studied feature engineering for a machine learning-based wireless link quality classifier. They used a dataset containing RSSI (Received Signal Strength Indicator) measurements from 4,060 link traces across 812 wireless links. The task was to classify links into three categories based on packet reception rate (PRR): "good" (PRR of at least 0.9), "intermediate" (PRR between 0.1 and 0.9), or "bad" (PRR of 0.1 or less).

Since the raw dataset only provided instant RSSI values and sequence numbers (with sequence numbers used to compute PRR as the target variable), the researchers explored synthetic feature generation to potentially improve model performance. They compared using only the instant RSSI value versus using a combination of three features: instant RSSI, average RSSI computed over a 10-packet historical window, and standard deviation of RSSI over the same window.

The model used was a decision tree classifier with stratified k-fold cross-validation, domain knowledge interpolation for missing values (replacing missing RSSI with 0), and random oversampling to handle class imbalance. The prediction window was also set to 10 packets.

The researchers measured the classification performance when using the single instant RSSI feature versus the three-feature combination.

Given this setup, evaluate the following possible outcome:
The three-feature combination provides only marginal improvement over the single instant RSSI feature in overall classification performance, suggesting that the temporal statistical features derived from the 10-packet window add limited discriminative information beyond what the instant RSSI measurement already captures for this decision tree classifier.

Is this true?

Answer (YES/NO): NO